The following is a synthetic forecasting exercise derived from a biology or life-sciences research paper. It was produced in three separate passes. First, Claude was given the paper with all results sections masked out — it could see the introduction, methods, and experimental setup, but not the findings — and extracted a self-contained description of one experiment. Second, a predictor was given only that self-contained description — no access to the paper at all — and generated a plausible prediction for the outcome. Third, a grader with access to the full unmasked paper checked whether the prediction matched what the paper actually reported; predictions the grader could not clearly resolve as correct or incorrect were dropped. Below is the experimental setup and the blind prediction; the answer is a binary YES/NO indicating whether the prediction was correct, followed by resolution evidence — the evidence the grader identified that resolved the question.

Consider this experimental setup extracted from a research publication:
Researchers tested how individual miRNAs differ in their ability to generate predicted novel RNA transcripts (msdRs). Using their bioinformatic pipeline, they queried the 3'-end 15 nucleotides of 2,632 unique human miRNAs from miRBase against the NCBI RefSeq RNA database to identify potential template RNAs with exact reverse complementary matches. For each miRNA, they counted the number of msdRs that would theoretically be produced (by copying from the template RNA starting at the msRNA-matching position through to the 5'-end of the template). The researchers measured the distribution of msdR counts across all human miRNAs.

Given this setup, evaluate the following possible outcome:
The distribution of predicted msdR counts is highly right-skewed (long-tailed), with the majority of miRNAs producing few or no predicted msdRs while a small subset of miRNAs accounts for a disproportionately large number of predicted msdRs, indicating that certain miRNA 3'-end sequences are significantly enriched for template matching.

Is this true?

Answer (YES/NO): YES